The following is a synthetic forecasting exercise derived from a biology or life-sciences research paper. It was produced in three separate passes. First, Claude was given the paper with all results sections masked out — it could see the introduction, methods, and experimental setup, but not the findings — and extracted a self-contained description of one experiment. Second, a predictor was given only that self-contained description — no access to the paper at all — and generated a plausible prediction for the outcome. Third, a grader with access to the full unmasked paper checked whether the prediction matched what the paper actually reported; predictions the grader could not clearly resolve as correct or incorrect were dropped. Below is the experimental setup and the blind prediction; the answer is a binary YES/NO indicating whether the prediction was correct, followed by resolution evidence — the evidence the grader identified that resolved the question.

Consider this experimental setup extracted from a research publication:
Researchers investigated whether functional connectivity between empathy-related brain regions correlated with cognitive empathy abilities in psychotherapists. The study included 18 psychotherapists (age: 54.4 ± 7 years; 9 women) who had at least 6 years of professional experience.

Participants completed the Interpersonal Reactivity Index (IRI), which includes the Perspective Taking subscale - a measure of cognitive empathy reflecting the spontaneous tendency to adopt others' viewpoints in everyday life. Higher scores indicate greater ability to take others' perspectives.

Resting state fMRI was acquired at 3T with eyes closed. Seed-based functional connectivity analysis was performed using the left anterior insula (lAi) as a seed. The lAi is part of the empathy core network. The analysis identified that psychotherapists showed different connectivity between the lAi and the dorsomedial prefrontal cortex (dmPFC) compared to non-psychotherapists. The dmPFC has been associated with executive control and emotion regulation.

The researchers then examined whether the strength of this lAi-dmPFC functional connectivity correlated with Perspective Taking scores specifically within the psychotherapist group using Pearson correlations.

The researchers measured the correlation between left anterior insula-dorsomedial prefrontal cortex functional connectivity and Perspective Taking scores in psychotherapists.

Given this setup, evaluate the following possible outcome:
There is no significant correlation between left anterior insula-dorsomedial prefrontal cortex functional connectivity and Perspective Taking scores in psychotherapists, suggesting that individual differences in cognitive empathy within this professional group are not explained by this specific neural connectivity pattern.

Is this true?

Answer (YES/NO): NO